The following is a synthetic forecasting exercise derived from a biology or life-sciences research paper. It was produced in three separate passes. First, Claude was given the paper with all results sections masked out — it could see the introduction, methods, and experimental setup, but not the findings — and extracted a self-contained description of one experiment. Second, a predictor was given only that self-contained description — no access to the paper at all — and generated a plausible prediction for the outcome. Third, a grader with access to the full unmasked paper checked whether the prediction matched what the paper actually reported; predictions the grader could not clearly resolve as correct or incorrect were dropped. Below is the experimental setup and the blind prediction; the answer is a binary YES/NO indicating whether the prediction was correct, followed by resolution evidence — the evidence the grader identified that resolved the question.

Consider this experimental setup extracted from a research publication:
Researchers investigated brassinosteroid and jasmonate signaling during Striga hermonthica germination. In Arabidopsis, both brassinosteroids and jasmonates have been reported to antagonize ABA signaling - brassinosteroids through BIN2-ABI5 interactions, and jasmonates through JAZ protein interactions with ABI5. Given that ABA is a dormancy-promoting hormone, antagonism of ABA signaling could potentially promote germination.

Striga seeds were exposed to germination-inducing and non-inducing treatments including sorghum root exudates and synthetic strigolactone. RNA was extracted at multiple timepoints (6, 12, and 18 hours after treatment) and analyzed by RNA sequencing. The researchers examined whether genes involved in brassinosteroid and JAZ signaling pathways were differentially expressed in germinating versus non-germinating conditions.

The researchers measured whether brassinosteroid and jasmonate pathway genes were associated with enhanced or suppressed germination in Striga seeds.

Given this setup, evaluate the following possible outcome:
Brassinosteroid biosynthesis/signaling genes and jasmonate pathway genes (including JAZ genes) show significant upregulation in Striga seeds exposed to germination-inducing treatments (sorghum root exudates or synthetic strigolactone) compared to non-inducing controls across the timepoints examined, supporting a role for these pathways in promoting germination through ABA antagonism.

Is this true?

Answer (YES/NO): YES